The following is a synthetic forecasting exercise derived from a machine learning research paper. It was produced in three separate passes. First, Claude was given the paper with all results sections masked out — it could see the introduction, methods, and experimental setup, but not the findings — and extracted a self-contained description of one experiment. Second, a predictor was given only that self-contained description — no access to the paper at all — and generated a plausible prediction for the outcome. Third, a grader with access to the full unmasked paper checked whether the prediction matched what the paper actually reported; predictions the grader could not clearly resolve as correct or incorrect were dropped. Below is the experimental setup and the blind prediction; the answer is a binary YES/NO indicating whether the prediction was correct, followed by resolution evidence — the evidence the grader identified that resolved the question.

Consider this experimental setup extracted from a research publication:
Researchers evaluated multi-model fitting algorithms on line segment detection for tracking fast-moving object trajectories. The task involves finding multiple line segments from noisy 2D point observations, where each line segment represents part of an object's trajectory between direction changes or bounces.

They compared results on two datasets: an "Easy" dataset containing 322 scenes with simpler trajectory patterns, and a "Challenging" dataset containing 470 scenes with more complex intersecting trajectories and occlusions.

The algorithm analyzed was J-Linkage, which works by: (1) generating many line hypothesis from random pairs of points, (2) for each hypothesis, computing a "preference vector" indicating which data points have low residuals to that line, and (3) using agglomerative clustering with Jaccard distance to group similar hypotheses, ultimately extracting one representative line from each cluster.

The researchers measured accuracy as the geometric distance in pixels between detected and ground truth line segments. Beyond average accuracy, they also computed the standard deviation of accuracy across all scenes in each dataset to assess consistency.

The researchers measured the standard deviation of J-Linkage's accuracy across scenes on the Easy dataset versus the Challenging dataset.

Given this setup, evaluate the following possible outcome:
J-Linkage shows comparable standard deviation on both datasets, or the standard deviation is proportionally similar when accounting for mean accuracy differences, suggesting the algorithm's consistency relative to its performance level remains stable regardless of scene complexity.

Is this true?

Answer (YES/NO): YES